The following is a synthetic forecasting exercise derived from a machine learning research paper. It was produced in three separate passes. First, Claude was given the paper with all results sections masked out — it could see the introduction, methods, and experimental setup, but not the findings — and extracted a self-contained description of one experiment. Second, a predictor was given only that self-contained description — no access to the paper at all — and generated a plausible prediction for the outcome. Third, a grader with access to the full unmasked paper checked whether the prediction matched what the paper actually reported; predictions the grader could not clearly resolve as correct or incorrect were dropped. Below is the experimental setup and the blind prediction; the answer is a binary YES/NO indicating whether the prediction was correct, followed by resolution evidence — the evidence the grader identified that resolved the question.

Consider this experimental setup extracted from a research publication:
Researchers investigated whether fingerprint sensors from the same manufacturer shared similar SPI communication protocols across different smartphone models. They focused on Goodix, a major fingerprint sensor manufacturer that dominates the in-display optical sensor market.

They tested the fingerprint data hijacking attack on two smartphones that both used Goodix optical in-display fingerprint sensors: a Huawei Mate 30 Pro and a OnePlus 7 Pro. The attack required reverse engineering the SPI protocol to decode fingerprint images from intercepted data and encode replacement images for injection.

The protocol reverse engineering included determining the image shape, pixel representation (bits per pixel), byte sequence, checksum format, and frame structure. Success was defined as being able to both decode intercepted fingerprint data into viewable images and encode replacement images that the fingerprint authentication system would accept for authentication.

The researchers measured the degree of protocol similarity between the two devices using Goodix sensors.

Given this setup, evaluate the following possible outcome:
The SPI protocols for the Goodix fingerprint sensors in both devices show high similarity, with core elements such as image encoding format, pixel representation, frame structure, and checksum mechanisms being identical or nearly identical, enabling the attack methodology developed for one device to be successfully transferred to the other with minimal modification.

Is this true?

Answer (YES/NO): YES